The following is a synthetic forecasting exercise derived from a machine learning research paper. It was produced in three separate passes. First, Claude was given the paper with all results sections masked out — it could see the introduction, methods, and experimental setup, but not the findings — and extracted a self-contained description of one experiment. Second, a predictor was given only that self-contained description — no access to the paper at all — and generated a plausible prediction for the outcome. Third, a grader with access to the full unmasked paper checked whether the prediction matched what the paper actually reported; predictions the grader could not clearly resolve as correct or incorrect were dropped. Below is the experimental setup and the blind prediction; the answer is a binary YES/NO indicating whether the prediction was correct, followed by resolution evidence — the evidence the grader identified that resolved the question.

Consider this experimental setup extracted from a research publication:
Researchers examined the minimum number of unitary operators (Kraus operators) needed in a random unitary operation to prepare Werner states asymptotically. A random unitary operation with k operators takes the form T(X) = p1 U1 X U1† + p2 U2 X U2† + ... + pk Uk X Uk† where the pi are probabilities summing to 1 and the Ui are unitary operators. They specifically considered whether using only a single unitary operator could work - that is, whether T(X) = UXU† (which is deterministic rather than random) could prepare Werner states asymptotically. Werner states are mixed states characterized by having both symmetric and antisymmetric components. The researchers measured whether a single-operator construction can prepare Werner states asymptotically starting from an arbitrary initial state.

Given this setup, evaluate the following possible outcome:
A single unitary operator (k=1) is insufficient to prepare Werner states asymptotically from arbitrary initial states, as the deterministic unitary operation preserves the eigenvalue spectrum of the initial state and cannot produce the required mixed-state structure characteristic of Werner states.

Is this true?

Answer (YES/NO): YES